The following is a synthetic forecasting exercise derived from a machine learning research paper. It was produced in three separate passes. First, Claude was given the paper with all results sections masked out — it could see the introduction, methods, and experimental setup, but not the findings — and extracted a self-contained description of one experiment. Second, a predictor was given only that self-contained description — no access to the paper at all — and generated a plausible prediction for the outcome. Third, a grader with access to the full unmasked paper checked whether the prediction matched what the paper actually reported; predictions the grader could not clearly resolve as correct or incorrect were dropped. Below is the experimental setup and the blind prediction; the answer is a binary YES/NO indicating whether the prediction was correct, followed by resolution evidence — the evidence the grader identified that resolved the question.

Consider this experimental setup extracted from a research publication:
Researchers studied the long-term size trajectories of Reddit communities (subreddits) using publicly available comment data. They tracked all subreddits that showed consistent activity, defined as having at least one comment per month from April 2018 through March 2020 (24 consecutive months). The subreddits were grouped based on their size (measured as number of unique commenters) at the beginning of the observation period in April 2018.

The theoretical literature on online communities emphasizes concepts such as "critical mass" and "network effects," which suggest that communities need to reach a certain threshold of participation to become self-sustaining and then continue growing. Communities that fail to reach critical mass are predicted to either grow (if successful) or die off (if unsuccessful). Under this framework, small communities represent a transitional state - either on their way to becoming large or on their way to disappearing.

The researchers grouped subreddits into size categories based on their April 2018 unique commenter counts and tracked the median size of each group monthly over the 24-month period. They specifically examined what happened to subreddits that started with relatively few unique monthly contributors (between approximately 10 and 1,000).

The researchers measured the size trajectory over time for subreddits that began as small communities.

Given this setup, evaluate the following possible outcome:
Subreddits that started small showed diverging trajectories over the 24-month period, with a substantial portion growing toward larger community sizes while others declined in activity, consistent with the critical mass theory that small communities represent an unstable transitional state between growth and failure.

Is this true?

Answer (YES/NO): NO